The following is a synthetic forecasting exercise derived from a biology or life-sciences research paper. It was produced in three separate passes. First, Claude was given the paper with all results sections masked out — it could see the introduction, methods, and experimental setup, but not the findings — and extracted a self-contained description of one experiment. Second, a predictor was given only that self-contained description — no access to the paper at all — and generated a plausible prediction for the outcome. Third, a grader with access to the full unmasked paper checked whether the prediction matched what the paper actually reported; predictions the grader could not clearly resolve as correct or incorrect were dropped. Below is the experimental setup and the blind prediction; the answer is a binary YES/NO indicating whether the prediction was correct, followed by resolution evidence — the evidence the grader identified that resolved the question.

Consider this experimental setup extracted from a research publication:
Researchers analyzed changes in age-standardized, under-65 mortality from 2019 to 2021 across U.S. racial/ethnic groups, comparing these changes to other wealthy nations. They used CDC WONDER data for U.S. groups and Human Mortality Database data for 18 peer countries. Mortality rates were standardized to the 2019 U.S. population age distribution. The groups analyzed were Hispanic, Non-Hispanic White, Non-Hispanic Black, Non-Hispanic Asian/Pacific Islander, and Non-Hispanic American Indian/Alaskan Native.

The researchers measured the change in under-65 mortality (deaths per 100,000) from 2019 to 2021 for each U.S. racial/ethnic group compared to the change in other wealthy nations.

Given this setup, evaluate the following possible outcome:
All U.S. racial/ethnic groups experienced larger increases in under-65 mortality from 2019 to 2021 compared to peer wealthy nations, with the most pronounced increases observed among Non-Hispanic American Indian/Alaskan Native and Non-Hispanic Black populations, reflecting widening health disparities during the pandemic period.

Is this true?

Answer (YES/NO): YES